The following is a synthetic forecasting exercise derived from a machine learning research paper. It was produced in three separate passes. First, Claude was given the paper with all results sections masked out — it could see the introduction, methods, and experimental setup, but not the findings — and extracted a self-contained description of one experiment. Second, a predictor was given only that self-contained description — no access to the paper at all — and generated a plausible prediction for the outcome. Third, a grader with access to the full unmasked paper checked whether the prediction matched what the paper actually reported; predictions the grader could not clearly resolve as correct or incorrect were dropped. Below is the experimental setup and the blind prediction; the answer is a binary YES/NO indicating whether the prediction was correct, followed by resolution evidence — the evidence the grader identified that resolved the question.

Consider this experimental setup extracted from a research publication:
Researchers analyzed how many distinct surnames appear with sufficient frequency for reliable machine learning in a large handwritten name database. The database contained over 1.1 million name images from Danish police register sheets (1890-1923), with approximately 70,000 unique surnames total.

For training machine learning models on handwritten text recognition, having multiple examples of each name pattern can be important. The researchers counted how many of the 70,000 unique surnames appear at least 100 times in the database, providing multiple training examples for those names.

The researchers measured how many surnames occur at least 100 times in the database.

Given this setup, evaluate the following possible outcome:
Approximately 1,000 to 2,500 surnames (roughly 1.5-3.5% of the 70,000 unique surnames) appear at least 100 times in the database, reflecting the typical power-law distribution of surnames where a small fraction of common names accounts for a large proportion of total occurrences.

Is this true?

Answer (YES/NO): NO